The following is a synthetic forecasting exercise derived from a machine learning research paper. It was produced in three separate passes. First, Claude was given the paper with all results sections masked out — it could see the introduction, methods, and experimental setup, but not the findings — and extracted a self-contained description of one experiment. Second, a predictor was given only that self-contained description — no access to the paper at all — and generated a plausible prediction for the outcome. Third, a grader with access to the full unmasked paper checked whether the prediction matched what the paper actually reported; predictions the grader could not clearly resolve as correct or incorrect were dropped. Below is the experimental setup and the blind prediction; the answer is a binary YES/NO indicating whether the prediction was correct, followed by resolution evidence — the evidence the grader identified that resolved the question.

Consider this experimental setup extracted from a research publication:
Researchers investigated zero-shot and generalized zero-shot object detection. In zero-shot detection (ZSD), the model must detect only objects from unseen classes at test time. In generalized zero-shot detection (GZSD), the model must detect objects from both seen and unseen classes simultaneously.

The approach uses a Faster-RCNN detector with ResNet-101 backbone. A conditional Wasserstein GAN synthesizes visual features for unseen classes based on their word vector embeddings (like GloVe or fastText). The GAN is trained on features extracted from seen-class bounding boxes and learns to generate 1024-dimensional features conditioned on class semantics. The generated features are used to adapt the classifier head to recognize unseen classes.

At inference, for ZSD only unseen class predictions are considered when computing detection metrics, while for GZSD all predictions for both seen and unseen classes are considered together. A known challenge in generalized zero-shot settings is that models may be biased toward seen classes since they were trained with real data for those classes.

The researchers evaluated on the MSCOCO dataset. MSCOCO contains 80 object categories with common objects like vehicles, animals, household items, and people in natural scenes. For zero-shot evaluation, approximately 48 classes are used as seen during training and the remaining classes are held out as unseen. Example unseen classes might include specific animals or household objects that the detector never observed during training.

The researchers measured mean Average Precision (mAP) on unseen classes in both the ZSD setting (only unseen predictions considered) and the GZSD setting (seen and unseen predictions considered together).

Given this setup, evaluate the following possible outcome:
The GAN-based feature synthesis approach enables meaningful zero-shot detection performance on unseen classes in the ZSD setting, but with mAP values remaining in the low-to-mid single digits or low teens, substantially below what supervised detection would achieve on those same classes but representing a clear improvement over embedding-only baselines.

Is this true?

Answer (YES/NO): NO